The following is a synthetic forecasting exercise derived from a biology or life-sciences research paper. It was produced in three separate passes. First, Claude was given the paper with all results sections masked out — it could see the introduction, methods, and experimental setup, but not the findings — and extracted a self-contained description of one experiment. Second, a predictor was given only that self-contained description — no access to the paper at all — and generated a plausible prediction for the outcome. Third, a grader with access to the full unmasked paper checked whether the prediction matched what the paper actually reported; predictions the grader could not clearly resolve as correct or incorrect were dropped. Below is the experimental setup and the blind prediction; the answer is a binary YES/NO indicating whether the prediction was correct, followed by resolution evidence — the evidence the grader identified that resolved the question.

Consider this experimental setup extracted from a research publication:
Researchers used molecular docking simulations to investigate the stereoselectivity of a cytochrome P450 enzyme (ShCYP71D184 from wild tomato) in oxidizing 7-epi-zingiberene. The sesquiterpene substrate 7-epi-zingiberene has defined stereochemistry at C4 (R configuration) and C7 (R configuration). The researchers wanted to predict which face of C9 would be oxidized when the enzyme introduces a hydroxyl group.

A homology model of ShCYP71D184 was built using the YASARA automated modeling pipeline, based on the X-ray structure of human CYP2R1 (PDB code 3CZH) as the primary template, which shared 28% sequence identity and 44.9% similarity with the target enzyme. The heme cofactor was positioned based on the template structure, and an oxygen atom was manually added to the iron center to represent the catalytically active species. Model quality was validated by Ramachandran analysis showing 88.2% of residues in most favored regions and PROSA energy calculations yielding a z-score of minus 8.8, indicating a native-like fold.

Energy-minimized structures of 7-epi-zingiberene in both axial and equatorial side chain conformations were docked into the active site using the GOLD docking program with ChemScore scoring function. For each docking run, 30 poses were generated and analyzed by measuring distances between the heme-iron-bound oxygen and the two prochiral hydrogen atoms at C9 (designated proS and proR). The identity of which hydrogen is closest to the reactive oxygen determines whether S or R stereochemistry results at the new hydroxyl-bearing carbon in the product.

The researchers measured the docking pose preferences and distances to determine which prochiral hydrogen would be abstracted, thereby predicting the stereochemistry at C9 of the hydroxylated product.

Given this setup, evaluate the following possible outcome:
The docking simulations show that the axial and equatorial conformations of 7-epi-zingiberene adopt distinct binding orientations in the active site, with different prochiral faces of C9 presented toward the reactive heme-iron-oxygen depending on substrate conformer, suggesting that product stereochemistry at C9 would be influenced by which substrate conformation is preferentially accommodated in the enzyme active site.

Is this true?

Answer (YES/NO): NO